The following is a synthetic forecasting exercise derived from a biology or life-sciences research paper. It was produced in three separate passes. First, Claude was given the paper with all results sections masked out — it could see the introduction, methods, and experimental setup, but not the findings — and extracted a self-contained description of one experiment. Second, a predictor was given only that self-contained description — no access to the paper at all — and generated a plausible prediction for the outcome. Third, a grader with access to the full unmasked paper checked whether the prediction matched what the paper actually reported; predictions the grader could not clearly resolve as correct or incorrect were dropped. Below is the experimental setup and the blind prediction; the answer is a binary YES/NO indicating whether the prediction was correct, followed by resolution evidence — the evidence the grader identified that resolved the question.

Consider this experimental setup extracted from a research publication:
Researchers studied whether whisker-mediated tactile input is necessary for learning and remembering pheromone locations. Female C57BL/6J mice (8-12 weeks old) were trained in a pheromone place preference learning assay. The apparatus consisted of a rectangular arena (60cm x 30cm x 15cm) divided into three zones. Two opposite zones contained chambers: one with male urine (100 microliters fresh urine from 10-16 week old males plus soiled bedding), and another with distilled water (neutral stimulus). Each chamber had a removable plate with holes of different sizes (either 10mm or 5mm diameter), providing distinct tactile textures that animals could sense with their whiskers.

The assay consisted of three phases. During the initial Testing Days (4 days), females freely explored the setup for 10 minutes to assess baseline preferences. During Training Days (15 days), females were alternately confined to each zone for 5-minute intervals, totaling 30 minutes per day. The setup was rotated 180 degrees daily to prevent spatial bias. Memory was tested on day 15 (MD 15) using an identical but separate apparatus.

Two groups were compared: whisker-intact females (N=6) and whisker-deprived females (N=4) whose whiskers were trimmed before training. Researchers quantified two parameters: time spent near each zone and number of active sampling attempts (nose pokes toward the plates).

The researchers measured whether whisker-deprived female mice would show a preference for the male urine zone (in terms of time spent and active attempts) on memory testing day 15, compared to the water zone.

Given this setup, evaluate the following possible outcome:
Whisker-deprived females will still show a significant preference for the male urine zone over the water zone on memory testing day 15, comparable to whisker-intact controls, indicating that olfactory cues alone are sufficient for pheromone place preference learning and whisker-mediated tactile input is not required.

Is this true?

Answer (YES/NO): NO